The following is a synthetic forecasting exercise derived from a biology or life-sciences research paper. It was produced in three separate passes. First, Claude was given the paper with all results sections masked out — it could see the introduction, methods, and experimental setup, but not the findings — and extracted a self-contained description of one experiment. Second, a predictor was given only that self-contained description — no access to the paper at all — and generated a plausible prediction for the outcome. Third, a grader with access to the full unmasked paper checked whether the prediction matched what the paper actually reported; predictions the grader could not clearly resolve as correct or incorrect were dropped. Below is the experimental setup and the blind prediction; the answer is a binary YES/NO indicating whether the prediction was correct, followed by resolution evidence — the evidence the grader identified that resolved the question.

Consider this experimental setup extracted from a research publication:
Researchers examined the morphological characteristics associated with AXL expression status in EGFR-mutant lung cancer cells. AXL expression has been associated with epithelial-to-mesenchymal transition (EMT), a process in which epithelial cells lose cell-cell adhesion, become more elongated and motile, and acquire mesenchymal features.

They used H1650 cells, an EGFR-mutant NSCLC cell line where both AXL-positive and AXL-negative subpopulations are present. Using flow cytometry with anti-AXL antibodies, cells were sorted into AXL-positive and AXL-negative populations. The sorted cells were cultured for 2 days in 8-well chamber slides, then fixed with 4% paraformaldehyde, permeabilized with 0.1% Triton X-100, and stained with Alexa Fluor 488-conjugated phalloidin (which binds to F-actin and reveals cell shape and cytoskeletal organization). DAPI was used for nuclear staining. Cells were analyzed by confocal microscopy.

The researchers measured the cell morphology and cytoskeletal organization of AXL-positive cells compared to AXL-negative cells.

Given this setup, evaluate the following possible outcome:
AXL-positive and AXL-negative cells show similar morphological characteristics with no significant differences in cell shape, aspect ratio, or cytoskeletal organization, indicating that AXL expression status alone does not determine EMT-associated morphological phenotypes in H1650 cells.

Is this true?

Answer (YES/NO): NO